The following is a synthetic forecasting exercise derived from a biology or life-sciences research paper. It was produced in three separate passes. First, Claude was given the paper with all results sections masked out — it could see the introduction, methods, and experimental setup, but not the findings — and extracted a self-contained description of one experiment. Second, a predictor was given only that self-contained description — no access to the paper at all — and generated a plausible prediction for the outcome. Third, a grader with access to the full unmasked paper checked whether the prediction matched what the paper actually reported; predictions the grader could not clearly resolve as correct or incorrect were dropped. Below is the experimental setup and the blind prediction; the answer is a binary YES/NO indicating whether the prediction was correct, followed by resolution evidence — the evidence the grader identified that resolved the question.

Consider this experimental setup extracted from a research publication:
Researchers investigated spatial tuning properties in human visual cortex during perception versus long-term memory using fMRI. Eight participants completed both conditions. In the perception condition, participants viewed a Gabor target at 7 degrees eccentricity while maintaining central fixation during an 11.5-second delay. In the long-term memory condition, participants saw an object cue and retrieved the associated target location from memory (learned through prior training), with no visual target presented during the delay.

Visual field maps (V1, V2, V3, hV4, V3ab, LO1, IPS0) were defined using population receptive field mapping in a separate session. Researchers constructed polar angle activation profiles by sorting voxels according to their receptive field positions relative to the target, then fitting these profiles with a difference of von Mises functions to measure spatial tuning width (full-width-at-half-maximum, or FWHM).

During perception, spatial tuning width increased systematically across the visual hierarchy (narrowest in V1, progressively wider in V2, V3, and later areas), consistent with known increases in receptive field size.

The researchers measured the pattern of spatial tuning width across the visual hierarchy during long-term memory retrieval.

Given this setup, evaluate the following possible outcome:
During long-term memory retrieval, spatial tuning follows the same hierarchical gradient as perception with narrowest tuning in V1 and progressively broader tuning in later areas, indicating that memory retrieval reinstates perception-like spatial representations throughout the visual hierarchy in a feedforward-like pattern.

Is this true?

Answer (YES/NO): NO